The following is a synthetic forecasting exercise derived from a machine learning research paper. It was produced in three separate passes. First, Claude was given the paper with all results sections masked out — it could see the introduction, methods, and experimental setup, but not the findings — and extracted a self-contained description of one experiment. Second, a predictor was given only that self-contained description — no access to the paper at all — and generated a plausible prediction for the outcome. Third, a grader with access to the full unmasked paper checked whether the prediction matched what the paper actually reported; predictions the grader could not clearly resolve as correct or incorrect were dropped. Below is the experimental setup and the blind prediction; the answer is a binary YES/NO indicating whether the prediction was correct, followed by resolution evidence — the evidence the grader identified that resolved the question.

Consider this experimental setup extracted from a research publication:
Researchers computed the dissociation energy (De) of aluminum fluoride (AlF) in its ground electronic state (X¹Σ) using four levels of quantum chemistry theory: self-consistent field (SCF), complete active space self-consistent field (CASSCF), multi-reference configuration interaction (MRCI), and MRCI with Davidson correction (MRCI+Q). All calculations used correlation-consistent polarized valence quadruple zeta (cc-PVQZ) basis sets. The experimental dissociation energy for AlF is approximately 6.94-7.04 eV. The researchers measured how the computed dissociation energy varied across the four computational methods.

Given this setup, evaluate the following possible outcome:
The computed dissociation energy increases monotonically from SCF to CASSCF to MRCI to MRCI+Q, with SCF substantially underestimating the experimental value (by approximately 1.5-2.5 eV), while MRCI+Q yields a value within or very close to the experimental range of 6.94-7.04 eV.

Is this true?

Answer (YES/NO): NO